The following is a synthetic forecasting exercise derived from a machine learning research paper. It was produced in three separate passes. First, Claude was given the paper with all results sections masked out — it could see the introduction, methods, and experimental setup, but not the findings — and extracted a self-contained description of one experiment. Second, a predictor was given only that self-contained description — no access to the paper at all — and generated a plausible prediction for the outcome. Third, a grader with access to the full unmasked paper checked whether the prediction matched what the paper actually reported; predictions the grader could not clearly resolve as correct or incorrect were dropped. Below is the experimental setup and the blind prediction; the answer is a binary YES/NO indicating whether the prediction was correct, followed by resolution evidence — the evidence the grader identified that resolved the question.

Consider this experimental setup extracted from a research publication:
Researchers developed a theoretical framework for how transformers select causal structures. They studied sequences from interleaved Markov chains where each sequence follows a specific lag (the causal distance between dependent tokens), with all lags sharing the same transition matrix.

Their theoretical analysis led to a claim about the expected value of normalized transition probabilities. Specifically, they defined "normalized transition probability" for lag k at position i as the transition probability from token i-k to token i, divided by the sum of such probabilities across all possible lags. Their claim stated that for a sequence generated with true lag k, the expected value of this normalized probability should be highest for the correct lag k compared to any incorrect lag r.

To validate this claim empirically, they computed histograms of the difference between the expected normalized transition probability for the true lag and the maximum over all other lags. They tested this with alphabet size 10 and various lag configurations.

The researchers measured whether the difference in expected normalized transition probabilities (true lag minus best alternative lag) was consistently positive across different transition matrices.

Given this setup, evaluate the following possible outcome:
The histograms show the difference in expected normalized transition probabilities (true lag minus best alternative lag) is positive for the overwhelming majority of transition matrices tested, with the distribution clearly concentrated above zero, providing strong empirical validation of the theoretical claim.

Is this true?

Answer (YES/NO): NO